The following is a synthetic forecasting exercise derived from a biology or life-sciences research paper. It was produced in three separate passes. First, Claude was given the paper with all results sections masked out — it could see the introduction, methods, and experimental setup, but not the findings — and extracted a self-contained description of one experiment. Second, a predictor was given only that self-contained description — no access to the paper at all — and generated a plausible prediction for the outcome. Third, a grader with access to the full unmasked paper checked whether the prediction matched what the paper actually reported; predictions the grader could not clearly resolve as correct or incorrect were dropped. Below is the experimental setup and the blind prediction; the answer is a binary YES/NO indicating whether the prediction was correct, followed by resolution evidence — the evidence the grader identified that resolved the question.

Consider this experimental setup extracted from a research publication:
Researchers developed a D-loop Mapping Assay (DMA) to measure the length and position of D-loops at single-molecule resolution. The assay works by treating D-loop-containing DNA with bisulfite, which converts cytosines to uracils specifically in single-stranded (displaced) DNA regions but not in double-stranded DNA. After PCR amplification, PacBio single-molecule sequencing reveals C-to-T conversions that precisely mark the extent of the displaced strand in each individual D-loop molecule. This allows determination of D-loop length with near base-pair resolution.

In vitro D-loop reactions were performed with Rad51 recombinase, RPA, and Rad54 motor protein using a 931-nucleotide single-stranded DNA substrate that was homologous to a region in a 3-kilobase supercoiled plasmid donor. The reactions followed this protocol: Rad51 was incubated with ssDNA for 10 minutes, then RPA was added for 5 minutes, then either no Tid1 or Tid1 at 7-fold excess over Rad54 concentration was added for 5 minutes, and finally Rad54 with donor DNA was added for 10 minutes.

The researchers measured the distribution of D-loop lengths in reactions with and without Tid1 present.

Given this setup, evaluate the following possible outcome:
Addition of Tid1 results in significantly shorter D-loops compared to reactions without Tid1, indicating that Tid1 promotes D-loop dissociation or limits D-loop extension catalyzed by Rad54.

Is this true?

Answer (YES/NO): YES